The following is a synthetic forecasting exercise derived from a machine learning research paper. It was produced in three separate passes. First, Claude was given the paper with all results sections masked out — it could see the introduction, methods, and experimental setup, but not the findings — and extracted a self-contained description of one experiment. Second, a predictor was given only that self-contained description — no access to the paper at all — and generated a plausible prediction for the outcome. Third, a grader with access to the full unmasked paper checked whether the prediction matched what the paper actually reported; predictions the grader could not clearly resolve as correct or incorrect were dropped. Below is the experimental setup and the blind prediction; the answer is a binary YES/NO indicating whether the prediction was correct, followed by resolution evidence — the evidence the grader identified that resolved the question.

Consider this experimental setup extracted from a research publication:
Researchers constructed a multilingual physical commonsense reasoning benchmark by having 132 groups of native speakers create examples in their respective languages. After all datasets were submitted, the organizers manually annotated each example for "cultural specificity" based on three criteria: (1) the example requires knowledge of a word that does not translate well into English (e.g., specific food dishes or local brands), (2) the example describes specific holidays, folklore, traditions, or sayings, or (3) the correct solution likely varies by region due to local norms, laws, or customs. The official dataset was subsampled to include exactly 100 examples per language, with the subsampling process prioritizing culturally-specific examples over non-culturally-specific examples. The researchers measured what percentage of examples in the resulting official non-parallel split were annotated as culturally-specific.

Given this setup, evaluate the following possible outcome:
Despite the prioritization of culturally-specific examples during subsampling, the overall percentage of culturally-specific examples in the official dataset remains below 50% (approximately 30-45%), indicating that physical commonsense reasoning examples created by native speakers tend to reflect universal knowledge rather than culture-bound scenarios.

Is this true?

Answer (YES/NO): NO